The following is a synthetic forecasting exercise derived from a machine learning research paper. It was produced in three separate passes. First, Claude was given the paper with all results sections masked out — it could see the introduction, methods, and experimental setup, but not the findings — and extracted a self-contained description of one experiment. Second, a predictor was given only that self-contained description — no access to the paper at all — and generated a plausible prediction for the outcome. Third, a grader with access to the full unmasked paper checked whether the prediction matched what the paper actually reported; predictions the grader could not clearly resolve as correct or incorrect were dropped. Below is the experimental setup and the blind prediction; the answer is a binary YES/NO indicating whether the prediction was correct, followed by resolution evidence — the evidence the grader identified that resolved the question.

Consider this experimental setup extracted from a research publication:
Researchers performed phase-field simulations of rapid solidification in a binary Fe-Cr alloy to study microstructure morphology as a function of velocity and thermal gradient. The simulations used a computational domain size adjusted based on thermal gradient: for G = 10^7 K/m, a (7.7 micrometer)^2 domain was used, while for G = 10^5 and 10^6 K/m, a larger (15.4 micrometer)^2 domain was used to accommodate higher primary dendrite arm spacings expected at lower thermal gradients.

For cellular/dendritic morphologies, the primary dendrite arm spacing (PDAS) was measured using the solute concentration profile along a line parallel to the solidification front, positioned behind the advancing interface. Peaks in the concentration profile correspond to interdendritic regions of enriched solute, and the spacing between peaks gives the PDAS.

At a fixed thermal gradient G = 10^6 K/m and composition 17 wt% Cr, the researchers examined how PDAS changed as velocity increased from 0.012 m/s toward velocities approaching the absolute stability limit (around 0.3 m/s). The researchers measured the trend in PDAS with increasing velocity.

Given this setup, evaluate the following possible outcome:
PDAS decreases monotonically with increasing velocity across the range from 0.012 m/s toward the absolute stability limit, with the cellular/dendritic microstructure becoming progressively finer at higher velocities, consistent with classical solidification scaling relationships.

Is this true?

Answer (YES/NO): NO